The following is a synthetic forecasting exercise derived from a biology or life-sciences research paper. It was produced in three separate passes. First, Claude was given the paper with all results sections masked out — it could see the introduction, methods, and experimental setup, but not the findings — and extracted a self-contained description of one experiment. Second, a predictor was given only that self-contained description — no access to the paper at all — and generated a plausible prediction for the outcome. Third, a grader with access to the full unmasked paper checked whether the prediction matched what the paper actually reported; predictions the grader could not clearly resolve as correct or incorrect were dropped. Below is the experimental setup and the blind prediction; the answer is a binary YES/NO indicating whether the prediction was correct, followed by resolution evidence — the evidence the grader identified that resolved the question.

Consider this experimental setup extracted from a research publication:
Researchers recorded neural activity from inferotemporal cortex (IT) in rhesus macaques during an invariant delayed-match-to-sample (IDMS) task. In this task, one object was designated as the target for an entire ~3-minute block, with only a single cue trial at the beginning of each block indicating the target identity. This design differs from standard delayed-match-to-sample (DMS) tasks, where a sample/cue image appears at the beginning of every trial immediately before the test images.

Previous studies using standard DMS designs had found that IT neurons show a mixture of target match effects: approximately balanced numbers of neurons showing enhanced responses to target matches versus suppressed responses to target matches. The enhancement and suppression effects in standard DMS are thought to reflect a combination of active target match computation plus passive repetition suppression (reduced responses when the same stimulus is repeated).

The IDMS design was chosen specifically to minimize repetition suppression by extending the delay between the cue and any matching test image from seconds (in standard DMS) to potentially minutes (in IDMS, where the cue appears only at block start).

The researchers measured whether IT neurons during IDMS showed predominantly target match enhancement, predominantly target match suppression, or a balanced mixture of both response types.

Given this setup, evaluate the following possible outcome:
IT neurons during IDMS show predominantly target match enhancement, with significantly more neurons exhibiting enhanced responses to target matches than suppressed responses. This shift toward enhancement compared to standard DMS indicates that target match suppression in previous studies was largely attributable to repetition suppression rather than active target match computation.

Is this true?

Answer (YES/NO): YES